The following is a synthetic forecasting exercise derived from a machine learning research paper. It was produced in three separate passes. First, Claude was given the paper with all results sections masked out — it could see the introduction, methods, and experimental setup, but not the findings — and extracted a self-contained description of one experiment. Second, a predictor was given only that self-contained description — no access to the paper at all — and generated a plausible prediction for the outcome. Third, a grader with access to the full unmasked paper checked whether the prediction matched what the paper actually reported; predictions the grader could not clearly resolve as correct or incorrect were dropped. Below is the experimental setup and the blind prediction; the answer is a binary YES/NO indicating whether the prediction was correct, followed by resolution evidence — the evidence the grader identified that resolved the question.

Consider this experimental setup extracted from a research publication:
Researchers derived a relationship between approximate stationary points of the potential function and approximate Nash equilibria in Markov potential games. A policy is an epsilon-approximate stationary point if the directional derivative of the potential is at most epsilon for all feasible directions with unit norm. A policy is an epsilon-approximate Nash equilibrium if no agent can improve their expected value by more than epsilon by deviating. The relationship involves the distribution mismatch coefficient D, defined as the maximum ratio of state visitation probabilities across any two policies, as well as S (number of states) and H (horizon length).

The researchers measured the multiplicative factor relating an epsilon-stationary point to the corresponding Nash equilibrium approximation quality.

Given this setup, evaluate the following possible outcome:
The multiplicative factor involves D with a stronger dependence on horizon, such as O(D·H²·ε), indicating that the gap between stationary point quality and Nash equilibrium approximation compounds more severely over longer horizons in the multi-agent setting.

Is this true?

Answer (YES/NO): NO